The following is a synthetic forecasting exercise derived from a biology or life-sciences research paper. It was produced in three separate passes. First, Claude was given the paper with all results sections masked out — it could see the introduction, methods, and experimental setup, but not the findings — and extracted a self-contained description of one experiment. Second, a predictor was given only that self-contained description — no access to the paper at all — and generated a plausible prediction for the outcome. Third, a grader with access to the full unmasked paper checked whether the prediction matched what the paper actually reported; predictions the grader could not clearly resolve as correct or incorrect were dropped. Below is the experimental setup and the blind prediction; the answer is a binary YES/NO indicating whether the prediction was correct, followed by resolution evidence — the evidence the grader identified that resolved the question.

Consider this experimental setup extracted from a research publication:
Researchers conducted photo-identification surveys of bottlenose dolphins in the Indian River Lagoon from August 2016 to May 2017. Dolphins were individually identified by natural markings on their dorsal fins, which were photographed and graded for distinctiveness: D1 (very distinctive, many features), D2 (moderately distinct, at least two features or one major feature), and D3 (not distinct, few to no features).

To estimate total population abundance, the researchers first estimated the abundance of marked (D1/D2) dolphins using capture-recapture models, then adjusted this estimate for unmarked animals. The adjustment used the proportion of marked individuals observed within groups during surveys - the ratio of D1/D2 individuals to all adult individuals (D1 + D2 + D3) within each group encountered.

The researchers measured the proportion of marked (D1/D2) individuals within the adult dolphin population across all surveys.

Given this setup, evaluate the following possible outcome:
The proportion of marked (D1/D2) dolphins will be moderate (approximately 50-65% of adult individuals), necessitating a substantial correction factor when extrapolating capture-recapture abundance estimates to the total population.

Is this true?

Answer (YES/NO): NO